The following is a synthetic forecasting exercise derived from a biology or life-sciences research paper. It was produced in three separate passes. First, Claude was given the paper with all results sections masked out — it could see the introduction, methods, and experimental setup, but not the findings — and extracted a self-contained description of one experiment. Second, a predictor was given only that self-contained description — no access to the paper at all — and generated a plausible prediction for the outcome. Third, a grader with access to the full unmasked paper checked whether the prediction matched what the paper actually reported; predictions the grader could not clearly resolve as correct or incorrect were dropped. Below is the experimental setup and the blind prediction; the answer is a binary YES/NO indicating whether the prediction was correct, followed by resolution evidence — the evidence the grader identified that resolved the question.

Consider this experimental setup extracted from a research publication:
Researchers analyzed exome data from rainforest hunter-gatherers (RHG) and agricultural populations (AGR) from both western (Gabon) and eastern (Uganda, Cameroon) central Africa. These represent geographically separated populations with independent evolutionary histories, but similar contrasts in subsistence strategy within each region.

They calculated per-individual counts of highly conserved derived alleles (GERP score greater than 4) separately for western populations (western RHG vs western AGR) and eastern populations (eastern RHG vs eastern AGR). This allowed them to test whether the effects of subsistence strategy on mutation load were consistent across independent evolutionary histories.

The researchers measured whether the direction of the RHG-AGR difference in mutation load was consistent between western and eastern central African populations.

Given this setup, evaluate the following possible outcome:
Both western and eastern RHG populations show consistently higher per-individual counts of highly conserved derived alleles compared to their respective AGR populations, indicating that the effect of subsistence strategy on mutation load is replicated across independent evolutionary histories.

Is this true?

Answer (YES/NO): NO